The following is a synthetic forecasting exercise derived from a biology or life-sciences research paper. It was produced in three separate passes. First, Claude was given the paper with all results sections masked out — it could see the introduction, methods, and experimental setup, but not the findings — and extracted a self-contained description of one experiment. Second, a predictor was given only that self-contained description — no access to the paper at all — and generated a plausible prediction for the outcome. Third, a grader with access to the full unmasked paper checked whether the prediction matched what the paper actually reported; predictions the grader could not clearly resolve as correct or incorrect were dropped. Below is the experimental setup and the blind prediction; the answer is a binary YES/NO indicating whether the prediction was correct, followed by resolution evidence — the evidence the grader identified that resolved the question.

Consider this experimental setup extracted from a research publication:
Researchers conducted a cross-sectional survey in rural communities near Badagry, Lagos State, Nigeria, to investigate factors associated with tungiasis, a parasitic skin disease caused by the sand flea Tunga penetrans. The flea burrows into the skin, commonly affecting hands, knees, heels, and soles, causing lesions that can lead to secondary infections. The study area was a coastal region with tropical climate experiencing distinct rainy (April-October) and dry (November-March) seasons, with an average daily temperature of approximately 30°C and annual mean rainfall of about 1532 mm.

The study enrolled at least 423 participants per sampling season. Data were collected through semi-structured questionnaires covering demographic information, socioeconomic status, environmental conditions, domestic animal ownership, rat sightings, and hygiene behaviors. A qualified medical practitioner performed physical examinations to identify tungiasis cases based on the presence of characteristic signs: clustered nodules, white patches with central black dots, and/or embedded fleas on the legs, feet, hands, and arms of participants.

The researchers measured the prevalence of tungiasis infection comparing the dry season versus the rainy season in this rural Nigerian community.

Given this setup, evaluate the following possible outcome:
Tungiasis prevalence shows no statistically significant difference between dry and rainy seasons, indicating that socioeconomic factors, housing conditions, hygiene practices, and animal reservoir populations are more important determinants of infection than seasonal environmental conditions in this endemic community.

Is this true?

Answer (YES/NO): NO